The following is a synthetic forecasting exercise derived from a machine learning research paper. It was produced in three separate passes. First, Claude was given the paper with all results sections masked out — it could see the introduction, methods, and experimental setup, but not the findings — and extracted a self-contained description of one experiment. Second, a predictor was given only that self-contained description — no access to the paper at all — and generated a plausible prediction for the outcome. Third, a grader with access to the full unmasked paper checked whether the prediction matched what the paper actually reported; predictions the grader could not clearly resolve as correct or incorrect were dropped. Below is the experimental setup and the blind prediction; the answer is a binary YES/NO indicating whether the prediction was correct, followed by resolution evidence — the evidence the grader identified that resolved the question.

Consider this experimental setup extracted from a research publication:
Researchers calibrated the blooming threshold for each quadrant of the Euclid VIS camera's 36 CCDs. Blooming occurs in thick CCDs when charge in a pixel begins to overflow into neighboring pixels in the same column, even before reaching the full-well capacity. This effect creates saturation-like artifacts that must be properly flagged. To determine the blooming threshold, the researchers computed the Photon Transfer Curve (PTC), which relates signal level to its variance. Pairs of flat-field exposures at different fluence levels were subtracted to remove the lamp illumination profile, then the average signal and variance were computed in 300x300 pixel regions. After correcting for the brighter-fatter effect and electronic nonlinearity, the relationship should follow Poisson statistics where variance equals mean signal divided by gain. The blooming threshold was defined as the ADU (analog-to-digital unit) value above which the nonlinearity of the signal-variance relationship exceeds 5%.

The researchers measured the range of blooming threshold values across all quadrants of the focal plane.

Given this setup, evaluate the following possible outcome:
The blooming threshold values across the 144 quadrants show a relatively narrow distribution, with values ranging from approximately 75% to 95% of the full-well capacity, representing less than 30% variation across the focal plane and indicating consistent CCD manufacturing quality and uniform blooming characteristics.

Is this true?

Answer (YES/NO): NO